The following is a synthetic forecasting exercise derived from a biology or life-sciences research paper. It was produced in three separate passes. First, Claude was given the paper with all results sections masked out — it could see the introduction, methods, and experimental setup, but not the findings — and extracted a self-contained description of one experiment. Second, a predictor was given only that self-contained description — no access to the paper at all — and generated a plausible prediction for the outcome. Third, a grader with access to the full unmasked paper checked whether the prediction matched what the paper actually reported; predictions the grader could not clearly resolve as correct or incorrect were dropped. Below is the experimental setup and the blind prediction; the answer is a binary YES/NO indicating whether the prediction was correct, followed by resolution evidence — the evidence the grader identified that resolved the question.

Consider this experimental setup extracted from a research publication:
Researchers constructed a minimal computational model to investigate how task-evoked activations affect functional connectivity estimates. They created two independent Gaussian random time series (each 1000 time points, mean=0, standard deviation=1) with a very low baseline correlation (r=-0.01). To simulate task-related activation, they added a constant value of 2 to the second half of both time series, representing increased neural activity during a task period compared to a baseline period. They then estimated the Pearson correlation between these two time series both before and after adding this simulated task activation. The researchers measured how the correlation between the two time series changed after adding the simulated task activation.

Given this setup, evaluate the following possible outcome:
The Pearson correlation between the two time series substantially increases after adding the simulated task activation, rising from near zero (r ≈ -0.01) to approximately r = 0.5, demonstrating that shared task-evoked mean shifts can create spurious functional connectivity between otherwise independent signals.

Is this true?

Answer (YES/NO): YES